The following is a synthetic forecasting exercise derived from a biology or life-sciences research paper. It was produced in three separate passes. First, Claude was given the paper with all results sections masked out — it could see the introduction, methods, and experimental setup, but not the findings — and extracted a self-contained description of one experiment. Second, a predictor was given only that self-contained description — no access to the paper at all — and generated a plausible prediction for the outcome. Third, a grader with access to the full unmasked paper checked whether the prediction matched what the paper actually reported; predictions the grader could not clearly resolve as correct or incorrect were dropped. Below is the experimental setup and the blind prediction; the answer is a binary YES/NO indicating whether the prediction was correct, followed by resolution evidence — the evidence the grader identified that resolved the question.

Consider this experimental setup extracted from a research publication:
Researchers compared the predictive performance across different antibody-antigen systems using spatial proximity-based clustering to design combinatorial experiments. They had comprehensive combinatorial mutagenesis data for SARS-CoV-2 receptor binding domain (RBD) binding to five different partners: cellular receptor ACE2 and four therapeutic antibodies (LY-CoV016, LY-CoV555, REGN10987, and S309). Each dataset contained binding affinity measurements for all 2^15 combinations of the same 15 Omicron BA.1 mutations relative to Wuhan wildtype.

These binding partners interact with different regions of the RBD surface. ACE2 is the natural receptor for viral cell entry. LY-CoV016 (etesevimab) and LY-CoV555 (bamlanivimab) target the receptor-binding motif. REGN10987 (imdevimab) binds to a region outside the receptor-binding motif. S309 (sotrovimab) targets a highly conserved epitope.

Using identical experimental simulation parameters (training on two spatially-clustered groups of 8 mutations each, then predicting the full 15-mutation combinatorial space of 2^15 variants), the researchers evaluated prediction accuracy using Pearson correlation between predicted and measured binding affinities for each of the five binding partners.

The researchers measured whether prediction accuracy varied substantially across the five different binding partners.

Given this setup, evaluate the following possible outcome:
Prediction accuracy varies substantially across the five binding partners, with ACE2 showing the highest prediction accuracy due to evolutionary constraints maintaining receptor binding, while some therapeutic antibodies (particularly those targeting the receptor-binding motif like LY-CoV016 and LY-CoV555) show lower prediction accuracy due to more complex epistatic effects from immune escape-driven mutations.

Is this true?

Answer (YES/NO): NO